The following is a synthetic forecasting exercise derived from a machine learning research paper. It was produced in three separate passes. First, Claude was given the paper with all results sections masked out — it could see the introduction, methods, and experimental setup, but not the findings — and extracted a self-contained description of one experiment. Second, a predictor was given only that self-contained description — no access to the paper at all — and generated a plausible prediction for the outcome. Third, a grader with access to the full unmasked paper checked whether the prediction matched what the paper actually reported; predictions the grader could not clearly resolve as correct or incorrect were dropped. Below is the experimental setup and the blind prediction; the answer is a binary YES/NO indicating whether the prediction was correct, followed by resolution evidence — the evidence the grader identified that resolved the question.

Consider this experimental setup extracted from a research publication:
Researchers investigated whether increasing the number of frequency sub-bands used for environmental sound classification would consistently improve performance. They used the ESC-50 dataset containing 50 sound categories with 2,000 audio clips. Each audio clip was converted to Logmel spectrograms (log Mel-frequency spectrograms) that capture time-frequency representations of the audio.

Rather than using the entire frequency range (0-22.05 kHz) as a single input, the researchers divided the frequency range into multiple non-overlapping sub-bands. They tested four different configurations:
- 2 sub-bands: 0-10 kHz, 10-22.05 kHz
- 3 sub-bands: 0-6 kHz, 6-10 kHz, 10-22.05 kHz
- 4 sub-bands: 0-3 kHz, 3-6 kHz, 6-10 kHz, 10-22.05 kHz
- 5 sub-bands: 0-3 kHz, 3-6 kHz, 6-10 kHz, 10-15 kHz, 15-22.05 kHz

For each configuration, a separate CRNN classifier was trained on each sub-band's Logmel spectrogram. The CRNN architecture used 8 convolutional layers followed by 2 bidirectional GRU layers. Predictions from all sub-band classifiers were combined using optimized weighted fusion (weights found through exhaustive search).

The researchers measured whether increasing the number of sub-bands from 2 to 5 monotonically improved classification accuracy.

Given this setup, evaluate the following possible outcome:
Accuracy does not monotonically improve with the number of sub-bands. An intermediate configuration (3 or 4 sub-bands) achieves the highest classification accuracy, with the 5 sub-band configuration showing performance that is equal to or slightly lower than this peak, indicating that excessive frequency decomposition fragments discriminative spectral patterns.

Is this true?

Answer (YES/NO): YES